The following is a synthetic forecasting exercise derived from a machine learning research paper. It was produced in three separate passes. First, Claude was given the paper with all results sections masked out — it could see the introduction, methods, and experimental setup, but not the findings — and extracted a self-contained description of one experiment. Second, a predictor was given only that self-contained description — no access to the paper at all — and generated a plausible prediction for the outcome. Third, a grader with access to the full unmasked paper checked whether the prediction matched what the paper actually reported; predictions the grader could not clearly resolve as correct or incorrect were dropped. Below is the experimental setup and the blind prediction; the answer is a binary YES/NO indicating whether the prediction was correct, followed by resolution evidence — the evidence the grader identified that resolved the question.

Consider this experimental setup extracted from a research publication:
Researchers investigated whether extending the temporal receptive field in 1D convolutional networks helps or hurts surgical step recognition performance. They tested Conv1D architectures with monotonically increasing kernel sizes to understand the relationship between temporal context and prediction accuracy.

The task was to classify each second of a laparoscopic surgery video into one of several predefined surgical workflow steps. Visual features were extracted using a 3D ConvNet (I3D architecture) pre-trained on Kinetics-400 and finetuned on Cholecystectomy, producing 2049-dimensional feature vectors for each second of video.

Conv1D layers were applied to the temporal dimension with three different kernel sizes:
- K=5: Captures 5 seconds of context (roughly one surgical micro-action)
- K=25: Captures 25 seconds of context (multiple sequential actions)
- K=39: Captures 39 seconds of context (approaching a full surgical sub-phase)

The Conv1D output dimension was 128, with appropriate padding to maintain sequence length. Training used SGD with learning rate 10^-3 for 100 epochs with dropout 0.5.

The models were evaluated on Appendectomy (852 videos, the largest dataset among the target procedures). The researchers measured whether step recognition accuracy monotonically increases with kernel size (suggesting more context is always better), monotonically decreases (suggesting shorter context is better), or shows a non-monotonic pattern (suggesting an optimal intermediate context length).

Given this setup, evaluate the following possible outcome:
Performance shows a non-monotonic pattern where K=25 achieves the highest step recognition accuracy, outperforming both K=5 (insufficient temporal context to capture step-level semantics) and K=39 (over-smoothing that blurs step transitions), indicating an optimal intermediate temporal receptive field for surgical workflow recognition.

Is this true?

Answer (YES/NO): NO